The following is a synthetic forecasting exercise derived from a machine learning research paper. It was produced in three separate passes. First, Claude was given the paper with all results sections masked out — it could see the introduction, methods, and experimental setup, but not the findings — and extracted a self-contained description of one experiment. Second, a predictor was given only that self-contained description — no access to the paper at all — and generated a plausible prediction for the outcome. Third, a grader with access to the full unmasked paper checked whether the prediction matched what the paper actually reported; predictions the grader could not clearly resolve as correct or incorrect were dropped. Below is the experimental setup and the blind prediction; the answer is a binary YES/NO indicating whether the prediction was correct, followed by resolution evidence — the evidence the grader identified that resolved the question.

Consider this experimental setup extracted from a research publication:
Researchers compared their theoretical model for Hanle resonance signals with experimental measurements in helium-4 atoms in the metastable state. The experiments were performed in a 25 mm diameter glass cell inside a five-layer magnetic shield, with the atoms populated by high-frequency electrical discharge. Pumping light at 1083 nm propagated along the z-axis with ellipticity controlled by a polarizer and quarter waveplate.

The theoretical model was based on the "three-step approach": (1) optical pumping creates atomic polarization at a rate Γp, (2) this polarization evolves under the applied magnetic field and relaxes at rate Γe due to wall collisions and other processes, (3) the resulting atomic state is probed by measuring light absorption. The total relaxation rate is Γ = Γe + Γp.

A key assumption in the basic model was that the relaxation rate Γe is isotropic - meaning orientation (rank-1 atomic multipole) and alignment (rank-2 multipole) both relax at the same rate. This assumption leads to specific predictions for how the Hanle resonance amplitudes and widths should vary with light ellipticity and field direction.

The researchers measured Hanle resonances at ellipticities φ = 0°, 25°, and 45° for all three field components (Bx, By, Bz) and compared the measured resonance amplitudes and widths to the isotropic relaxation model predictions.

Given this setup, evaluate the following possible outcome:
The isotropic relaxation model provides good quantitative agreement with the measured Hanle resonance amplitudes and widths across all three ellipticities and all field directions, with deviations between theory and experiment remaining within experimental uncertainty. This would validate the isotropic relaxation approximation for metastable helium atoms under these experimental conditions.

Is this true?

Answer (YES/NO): NO